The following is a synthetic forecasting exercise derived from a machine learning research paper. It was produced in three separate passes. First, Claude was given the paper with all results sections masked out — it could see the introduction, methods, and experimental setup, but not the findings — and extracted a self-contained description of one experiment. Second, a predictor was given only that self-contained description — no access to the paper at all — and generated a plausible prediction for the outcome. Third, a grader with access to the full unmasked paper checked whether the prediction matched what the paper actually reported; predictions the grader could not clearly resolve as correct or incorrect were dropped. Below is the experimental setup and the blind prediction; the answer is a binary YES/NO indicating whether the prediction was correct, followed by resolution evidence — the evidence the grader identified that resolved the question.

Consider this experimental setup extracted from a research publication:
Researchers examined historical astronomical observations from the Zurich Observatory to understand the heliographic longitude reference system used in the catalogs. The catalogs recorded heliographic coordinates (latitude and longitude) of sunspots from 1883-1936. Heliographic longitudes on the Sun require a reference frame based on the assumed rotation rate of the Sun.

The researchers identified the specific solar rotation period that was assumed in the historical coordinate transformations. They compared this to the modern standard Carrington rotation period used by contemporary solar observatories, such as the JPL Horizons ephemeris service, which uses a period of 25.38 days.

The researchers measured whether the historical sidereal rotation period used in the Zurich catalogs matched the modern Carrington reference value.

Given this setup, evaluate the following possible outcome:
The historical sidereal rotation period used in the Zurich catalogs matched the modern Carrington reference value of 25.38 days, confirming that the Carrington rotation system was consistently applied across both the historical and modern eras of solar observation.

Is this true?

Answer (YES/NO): NO